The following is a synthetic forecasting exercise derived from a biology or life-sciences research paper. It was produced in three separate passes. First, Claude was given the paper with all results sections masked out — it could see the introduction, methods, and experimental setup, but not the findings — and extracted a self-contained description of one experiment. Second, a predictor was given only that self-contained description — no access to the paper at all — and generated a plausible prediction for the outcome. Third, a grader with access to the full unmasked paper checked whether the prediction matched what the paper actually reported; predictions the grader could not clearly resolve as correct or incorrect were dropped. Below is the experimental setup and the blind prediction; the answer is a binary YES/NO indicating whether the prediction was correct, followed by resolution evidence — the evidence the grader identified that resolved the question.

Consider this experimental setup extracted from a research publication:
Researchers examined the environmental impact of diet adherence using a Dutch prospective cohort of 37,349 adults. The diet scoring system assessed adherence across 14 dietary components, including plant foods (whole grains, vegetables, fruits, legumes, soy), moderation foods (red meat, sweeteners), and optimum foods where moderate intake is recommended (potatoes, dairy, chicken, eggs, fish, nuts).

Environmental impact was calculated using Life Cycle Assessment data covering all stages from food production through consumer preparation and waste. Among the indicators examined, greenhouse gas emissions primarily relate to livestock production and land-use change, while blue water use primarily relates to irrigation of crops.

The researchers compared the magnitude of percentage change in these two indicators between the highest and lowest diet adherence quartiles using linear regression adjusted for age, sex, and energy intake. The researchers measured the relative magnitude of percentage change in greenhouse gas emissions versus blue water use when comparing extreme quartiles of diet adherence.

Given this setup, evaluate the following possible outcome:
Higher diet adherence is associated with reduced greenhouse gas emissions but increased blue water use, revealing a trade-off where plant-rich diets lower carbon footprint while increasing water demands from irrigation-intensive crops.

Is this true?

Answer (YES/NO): YES